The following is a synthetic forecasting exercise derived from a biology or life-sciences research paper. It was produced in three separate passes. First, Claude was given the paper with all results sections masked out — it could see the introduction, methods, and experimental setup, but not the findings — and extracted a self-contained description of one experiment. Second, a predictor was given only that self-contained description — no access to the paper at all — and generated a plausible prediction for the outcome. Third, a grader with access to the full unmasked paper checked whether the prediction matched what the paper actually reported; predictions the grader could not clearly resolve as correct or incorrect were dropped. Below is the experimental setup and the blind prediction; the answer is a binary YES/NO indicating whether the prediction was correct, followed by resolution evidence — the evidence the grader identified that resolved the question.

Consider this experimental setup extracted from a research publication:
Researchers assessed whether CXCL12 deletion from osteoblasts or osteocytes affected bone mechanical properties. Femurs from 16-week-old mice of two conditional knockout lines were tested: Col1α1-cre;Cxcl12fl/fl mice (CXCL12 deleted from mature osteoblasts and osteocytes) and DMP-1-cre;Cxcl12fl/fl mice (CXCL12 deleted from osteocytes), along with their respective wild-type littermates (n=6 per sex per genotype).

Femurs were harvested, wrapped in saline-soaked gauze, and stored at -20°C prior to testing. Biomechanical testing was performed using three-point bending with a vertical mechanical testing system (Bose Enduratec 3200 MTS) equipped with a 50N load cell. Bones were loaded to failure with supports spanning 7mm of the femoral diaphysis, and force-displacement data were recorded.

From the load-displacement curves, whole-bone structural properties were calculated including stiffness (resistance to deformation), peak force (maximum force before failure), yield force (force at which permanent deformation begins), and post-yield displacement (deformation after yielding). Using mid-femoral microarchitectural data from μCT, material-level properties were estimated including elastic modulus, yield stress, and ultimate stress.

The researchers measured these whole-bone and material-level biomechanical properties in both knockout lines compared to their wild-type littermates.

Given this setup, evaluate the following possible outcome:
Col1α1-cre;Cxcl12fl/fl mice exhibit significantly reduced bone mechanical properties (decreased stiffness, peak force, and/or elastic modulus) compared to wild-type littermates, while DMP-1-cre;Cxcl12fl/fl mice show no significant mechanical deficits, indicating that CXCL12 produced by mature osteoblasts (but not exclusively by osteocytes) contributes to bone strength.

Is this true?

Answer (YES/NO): NO